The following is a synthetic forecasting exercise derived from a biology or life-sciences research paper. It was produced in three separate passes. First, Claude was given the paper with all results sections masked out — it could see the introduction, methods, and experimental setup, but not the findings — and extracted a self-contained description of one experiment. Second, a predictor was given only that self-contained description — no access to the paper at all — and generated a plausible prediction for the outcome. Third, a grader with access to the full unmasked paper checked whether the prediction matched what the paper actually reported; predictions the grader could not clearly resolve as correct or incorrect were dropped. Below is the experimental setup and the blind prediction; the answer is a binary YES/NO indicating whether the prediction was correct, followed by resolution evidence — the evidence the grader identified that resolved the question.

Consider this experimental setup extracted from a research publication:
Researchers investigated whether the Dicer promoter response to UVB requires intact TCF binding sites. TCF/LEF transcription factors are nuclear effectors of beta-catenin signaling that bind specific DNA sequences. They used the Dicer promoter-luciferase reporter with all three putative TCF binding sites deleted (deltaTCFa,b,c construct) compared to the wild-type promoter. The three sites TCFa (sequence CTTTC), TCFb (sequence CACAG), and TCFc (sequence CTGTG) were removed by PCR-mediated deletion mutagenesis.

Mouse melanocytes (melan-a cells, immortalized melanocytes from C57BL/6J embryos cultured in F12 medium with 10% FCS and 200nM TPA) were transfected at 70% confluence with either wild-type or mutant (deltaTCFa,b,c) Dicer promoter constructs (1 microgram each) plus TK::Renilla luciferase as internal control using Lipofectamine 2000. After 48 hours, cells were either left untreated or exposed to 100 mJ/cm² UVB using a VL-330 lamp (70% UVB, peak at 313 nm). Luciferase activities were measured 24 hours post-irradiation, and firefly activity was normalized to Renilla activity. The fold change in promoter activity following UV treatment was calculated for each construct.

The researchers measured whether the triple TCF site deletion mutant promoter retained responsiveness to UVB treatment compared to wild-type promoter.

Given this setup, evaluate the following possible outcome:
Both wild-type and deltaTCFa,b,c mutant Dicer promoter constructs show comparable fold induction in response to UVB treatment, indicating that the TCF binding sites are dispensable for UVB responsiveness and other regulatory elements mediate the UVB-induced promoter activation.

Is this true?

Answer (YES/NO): NO